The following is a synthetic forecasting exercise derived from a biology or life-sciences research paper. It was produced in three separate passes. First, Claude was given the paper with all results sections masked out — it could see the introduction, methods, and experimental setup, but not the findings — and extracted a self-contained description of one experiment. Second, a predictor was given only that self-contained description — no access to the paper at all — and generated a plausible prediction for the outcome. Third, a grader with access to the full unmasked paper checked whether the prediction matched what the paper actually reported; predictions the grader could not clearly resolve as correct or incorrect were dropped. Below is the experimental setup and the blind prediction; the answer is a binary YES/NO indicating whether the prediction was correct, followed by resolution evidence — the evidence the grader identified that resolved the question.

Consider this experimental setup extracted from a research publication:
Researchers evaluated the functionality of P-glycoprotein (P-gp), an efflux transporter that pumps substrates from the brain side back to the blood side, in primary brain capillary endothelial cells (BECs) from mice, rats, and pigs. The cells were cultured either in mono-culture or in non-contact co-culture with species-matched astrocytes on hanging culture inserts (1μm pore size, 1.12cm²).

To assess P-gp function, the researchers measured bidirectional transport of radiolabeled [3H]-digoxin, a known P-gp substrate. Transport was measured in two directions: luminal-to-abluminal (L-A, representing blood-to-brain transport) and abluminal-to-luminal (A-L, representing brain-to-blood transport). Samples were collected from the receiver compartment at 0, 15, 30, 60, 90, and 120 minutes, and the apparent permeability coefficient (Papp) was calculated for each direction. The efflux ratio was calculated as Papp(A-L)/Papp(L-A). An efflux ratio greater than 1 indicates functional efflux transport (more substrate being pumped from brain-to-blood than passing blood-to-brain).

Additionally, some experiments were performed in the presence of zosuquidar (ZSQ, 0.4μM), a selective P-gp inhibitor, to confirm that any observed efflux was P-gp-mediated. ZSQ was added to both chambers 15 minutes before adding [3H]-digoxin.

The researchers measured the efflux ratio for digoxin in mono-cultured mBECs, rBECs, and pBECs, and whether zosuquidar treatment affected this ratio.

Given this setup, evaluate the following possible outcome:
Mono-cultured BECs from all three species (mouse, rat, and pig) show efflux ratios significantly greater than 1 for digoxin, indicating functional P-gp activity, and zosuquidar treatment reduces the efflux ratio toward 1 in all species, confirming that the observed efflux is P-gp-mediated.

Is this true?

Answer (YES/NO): YES